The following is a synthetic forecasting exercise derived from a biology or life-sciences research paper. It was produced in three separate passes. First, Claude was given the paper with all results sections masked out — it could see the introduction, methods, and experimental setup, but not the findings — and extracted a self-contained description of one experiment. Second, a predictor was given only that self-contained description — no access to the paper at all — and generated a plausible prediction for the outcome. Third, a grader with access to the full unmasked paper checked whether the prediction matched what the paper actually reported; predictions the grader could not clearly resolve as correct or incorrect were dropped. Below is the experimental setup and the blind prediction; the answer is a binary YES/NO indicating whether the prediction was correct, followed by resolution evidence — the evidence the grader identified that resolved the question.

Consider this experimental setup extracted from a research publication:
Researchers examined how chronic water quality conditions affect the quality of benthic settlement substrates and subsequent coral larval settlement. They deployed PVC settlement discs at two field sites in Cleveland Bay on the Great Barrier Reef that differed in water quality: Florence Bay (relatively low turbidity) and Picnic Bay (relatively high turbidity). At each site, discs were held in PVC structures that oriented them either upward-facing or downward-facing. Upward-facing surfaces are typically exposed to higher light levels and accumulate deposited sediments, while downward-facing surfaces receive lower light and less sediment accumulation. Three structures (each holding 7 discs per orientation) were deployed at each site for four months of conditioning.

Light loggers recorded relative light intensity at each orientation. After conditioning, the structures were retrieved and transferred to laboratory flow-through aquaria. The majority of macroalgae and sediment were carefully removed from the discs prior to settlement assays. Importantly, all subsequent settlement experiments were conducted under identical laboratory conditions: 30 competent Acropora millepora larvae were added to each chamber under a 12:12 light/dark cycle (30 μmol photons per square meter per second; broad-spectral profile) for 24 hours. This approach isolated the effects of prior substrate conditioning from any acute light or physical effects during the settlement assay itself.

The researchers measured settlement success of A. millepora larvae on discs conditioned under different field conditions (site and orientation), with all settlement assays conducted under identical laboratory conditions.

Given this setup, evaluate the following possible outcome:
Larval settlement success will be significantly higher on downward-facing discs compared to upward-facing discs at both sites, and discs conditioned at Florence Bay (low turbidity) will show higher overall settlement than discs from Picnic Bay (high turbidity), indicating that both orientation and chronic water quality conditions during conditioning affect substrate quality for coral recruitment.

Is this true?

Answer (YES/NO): YES